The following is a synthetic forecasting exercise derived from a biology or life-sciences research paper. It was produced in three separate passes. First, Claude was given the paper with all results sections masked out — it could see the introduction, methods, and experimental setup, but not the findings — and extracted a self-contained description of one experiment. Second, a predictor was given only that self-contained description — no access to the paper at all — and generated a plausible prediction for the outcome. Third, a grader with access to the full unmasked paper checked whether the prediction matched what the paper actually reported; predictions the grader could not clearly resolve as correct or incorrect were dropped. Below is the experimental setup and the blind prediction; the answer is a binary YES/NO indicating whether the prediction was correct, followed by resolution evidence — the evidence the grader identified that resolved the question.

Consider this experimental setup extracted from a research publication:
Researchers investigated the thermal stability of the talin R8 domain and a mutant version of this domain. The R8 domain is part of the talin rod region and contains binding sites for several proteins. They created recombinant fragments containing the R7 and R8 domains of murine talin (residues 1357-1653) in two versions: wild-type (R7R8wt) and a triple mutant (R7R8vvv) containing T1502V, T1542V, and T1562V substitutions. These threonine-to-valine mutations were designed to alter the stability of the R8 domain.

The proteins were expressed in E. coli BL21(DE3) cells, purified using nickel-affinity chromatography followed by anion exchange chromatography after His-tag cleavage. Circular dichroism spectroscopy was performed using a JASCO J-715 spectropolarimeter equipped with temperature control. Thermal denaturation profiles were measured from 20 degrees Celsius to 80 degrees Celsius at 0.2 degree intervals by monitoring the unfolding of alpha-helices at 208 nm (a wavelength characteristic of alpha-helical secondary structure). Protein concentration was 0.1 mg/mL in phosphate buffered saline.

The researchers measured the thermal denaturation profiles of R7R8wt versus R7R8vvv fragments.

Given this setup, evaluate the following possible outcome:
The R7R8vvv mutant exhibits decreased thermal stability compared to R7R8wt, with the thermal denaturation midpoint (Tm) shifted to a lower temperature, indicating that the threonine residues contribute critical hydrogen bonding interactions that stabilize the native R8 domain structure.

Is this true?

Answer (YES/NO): NO